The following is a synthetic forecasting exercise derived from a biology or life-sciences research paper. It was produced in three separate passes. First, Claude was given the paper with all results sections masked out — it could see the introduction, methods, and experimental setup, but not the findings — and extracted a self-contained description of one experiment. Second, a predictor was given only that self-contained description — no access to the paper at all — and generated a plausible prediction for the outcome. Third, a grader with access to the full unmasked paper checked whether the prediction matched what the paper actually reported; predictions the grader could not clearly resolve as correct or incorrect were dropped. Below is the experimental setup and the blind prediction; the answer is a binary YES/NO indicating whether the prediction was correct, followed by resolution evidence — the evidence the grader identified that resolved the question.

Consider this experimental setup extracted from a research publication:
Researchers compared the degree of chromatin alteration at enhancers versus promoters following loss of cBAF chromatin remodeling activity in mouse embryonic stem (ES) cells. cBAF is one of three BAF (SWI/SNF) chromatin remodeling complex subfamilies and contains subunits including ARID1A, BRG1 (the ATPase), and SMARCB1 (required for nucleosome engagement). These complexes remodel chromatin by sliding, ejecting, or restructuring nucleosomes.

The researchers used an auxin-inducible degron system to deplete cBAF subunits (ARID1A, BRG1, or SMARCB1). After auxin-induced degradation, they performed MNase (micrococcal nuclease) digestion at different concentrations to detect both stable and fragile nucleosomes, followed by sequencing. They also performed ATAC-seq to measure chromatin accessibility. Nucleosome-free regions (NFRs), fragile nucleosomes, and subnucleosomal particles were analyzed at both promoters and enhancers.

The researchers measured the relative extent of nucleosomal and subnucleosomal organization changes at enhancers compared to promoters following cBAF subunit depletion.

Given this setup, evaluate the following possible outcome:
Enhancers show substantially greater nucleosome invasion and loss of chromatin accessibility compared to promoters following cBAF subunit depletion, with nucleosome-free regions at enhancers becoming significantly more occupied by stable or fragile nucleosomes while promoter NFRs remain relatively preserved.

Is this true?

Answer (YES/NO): NO